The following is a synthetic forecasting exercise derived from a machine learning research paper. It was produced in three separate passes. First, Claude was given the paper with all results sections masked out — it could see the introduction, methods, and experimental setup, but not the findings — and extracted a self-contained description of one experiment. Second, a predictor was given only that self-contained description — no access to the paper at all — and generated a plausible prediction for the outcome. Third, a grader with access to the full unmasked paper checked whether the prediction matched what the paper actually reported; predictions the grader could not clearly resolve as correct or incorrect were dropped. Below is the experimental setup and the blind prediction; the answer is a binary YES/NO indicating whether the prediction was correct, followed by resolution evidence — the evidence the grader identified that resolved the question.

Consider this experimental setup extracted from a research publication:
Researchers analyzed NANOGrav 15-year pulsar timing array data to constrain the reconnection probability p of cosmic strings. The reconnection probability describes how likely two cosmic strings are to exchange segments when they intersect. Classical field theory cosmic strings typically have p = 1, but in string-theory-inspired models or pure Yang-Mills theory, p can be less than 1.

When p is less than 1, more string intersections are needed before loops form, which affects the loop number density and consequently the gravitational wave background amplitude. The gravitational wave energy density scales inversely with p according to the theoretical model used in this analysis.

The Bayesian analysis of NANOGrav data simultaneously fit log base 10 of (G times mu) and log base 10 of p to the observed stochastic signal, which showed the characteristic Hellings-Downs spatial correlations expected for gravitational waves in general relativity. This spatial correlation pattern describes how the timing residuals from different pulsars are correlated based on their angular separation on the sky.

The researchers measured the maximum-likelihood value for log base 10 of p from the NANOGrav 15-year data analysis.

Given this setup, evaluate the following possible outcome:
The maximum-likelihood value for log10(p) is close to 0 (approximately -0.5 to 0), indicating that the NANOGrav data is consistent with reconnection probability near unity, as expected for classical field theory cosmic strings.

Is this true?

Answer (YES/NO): NO